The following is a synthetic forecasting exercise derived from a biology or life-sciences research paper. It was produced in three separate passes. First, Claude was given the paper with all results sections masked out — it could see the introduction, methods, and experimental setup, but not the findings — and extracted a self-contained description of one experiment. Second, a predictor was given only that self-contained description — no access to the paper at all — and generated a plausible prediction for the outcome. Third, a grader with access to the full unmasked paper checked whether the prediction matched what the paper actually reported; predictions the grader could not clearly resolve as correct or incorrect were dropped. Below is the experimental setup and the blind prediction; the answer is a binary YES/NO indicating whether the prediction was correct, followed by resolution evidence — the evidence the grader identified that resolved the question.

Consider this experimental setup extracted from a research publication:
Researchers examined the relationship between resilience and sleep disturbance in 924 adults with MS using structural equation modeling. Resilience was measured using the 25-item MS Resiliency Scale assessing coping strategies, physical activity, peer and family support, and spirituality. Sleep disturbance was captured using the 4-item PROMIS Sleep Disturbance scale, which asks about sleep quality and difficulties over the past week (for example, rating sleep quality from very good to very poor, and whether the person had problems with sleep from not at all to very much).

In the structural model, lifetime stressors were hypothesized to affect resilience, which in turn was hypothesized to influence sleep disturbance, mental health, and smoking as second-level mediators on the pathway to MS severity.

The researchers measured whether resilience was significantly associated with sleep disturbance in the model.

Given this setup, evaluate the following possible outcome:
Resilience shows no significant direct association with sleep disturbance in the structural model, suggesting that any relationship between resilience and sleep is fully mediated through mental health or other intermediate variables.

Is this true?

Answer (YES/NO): NO